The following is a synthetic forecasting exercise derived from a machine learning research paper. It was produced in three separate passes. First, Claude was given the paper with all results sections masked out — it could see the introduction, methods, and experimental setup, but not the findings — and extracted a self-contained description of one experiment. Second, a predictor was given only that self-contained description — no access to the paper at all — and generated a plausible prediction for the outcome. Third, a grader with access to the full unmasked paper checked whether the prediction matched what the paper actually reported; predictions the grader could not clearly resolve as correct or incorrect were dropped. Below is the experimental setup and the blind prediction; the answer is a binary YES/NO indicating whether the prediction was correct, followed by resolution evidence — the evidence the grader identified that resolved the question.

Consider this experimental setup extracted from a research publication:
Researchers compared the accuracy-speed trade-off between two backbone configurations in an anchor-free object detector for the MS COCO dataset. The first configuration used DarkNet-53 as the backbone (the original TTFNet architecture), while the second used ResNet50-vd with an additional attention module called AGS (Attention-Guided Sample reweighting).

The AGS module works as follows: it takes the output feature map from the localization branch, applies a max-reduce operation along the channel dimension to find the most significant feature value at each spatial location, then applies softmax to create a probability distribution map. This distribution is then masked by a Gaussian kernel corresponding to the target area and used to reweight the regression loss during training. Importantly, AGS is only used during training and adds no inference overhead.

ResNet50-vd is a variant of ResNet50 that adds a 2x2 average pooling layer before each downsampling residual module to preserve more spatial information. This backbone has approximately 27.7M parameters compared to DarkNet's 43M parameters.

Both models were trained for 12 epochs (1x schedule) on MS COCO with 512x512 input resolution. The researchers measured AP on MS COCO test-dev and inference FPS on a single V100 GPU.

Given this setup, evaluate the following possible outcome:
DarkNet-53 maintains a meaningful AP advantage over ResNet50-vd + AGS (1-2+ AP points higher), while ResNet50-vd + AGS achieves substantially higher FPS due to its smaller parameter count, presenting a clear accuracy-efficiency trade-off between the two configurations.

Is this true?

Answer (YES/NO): NO